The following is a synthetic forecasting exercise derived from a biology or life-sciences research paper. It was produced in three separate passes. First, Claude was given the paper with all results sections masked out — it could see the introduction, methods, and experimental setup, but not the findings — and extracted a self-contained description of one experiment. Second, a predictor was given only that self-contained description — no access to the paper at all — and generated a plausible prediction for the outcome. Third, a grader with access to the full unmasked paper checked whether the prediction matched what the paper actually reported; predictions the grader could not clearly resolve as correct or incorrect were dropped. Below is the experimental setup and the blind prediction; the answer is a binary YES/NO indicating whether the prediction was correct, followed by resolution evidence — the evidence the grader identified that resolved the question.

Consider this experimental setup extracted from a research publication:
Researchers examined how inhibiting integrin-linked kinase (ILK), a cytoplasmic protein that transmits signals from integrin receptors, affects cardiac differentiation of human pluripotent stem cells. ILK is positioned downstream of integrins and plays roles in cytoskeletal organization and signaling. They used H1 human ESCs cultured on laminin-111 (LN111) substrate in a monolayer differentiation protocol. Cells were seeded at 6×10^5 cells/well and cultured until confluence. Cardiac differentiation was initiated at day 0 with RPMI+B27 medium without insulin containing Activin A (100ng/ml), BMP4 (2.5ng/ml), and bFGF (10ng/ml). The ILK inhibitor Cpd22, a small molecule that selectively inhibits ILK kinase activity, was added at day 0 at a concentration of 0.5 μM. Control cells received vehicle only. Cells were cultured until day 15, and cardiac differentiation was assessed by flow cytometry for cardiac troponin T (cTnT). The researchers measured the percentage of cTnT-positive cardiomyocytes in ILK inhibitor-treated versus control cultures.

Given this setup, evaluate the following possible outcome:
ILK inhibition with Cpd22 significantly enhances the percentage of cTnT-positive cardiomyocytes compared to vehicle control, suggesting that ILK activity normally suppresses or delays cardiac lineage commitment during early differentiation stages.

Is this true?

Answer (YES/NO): NO